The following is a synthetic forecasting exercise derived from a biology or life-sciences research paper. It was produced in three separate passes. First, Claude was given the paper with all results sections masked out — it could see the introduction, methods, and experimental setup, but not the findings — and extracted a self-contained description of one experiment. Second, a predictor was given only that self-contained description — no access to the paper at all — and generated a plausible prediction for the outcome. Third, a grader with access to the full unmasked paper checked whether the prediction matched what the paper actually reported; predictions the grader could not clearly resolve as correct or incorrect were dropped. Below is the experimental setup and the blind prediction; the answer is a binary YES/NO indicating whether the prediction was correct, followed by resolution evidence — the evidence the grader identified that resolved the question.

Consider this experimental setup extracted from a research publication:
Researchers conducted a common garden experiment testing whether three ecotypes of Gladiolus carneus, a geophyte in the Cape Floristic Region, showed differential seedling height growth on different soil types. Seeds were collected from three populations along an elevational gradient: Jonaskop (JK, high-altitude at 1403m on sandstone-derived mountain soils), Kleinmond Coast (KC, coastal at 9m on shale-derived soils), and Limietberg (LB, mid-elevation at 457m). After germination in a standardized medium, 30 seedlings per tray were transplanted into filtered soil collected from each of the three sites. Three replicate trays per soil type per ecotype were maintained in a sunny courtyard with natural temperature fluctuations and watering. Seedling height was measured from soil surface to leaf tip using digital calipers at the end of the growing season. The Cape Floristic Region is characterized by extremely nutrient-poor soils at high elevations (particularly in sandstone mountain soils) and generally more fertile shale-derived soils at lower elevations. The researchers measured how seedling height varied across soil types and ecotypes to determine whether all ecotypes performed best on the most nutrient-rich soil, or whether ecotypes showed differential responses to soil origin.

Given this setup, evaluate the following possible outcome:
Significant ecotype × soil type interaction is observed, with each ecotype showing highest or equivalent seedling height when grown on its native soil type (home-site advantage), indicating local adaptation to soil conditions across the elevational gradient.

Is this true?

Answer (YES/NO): NO